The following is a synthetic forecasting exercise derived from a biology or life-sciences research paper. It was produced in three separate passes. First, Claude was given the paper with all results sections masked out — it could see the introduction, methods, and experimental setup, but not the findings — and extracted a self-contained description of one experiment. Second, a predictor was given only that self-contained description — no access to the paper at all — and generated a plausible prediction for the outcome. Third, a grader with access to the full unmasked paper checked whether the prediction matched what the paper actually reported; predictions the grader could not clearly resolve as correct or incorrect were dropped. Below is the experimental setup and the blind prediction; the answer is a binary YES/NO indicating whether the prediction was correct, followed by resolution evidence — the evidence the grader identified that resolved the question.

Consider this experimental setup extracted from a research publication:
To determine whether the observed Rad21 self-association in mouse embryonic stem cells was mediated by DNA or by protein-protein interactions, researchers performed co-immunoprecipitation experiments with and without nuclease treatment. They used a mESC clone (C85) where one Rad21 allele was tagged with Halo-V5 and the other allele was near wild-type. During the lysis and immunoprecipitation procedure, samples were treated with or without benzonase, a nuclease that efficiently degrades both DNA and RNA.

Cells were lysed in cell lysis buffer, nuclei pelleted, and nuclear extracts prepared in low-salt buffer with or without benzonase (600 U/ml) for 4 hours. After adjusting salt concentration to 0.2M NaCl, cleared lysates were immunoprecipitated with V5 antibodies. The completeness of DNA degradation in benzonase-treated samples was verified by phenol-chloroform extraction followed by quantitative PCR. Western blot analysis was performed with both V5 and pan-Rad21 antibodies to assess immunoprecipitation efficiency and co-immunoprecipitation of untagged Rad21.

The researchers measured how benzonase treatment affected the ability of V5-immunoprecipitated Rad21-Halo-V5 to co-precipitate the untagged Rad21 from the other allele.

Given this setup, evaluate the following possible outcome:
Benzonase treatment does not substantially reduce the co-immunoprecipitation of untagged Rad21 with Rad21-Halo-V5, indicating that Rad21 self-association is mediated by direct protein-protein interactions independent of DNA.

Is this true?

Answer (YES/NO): YES